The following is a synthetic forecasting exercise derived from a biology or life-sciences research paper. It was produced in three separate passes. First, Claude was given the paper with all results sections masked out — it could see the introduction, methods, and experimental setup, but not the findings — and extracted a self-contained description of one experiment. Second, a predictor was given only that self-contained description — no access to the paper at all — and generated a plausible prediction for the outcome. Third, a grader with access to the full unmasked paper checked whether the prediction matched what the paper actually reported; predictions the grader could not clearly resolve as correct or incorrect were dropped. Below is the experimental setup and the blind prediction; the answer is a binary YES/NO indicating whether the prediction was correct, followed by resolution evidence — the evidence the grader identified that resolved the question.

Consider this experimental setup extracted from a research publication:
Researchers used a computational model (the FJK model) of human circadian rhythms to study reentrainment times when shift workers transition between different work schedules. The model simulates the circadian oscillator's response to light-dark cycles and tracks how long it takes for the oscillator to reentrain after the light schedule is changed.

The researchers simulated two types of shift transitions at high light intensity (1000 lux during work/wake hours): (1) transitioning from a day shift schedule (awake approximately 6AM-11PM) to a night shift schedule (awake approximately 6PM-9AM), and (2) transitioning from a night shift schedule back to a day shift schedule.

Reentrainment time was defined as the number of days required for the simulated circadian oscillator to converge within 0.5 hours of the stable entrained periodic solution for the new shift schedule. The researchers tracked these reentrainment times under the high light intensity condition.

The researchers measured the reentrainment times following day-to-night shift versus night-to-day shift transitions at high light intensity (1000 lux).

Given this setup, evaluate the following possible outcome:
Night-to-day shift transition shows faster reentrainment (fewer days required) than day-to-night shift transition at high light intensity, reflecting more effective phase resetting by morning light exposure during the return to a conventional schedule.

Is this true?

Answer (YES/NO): YES